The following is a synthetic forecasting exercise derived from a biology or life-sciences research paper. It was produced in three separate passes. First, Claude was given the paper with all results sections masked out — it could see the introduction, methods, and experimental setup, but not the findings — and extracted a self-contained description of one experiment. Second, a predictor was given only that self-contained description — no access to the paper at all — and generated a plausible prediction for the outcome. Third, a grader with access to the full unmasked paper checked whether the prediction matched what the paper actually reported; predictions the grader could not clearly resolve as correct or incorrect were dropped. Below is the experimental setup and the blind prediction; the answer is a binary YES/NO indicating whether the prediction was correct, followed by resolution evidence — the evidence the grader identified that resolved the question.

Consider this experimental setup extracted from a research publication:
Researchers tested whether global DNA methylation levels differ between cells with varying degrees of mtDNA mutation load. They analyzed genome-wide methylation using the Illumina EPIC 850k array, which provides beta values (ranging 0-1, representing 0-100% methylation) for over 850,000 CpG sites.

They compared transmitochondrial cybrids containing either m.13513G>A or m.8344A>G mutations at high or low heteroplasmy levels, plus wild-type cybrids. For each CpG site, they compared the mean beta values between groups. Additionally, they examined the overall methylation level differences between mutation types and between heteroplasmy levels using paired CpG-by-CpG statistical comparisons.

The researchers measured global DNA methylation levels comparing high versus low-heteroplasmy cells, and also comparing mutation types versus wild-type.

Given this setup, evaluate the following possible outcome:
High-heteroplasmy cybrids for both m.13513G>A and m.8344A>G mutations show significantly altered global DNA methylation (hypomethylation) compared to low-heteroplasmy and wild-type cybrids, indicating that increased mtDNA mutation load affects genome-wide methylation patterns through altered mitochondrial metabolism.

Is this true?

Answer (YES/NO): NO